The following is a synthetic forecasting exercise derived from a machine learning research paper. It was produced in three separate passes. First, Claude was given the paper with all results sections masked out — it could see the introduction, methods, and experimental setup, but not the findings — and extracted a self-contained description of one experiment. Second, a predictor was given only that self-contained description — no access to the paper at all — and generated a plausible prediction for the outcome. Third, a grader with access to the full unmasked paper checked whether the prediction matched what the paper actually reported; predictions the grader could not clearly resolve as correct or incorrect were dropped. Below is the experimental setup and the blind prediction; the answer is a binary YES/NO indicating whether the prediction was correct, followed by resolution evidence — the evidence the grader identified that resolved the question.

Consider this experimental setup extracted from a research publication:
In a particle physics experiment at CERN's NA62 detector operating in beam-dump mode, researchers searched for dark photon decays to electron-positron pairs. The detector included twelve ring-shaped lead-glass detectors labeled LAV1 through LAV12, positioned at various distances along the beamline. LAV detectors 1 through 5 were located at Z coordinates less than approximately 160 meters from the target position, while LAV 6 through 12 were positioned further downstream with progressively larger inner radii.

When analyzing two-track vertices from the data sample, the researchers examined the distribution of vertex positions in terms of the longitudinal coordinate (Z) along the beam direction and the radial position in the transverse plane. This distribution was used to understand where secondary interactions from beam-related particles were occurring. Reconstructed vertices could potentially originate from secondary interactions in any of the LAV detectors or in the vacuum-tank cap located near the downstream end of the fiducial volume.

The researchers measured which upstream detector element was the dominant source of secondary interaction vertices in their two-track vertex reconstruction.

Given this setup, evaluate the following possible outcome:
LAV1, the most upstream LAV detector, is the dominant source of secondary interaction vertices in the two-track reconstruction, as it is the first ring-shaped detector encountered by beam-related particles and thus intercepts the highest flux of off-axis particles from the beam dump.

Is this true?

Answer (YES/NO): NO